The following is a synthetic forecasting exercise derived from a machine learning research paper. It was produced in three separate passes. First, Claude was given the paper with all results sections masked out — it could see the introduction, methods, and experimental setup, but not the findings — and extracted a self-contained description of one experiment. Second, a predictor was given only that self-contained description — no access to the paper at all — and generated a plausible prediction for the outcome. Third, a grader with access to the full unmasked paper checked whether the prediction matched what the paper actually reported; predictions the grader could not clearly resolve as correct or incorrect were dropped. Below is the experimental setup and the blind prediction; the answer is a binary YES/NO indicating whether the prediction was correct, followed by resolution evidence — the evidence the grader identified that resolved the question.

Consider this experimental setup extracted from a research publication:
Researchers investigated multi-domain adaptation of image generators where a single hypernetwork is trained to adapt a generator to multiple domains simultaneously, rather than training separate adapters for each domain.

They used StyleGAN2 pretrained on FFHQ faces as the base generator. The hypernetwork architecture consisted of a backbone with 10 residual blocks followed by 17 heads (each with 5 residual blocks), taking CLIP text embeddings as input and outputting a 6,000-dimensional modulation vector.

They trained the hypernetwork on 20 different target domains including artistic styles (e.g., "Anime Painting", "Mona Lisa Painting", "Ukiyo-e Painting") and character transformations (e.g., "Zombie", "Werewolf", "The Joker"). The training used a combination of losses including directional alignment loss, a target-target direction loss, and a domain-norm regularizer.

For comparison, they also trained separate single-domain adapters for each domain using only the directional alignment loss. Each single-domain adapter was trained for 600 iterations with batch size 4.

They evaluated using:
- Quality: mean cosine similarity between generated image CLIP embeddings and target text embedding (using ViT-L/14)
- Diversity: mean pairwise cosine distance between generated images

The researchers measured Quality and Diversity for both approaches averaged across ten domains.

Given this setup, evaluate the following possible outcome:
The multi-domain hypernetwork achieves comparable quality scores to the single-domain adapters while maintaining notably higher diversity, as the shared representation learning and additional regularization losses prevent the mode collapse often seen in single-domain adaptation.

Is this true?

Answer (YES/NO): NO